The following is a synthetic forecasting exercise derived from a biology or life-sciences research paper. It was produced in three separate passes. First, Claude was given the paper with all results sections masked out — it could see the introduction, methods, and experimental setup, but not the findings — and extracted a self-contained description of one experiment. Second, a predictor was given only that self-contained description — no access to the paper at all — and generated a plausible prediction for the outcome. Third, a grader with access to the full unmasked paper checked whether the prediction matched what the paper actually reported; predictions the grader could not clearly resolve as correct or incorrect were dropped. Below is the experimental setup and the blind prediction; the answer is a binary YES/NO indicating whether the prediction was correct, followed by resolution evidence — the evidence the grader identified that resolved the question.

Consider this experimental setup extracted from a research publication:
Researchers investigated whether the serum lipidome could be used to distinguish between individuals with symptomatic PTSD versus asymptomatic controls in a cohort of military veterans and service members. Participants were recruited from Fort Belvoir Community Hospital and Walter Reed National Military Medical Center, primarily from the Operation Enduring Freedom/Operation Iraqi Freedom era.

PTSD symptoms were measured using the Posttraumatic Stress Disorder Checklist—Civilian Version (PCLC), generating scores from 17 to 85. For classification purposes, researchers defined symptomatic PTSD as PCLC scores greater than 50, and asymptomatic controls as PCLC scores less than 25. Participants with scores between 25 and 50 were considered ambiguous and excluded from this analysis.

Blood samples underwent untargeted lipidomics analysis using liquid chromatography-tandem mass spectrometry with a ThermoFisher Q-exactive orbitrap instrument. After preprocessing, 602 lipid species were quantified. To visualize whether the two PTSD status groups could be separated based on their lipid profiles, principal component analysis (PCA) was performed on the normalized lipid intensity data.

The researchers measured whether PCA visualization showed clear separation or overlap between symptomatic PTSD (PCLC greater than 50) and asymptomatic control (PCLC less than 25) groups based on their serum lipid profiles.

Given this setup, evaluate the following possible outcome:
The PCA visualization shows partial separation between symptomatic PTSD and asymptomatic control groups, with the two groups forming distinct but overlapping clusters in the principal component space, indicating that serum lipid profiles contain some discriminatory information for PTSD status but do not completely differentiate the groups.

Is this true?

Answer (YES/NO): YES